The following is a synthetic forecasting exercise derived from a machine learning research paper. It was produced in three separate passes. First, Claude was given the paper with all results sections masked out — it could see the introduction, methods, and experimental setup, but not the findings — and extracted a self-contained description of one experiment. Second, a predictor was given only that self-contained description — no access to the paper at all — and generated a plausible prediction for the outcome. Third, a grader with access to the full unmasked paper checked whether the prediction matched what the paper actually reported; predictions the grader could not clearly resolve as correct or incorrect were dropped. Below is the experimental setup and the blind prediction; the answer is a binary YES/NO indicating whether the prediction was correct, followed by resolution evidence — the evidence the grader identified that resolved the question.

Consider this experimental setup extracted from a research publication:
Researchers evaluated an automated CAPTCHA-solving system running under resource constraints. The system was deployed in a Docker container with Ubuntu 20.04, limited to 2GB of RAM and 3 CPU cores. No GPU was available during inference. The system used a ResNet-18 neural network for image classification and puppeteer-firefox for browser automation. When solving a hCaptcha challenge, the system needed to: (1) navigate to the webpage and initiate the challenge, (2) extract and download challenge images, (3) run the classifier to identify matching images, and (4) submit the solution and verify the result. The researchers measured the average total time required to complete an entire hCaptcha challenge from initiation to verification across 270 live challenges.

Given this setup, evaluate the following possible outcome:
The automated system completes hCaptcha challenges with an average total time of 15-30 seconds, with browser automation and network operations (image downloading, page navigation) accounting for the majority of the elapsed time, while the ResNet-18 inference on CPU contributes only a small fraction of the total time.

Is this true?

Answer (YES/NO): YES